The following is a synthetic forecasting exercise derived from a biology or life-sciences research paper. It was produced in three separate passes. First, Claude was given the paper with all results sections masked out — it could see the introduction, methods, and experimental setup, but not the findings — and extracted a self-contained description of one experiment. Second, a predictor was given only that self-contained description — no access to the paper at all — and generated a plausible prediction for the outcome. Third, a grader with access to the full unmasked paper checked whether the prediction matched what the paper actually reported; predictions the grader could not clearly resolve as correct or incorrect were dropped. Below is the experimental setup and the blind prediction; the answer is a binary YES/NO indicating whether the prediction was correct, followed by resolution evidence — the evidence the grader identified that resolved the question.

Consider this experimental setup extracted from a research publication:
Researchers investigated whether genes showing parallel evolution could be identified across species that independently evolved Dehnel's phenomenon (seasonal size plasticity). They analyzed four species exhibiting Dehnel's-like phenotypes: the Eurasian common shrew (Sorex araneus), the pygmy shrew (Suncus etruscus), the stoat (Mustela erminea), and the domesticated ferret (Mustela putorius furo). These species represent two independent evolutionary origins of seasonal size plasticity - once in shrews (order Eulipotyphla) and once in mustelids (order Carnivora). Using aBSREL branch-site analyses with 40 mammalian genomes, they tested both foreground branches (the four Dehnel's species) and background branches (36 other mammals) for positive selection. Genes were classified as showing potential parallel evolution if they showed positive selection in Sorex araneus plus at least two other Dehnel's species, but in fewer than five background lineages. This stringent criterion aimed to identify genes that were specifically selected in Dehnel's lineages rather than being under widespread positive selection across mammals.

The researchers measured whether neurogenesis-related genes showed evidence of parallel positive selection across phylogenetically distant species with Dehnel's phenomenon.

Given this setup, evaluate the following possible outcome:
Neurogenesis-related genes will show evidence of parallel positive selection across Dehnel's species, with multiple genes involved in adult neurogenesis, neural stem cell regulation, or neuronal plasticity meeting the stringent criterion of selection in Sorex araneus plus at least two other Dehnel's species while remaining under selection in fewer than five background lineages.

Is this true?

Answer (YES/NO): NO